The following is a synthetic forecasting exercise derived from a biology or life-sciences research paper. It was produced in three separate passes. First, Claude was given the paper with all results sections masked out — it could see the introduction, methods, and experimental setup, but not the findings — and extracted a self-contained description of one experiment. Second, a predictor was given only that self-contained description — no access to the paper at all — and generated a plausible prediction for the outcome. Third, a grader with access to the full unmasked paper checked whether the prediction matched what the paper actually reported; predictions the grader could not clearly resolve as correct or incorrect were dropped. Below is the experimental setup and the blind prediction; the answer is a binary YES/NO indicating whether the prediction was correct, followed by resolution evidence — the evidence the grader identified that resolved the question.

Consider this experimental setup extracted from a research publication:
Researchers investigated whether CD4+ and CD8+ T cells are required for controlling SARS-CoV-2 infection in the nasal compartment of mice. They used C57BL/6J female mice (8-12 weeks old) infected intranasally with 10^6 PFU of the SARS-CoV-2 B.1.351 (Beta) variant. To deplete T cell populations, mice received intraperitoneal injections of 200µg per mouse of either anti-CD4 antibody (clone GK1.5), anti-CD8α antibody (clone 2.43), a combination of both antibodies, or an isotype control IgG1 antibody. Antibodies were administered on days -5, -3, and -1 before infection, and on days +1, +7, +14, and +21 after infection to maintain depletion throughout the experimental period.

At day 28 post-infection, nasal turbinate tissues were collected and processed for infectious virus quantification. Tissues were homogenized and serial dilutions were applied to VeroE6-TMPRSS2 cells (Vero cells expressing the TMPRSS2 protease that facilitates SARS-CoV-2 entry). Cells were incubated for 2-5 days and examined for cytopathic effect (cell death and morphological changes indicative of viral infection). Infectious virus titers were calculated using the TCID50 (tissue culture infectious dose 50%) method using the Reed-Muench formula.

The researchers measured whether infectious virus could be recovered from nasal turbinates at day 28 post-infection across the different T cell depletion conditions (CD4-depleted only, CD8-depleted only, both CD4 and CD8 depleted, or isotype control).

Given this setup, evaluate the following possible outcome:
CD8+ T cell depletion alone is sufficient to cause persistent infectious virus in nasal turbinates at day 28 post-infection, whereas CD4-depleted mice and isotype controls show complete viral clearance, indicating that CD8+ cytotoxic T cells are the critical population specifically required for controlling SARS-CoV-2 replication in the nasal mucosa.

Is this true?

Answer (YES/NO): NO